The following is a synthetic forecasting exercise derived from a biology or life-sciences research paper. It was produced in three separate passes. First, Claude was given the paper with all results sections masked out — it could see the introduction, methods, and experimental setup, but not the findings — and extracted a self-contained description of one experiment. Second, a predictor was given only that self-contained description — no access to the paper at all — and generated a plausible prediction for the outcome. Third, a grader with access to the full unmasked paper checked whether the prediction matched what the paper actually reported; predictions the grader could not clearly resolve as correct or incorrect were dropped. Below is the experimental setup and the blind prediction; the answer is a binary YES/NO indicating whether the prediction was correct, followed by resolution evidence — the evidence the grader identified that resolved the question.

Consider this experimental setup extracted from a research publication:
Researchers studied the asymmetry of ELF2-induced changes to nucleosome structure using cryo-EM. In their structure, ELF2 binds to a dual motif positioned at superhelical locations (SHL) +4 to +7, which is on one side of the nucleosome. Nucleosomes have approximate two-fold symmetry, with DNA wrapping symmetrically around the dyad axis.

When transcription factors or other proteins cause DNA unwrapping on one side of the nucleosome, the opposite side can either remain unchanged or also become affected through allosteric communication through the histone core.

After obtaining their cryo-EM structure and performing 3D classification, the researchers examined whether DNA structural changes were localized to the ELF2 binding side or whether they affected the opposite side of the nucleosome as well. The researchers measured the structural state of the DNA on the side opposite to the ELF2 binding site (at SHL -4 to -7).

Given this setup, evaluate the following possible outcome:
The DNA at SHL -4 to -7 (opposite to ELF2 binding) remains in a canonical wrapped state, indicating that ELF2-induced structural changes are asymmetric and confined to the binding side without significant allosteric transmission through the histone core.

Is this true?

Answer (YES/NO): YES